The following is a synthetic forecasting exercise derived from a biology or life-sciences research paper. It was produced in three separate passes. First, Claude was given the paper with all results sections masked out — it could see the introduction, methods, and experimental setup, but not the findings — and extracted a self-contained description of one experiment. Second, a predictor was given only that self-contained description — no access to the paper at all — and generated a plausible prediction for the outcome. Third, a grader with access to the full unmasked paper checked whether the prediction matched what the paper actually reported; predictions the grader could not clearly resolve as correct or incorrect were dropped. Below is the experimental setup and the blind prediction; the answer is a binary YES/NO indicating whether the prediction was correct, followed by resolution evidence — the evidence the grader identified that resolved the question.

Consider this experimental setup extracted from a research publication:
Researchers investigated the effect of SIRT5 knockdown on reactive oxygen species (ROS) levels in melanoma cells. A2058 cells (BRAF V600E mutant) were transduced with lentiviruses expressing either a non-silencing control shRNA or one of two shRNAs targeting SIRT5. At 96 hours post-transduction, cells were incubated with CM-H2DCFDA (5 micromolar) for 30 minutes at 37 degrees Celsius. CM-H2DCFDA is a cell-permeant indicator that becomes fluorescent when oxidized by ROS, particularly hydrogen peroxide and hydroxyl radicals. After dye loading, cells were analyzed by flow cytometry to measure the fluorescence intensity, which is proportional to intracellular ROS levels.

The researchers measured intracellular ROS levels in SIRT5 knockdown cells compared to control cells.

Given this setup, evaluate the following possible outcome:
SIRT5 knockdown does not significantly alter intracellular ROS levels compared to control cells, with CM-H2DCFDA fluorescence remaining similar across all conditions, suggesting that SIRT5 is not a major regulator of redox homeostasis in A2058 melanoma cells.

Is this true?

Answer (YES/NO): NO